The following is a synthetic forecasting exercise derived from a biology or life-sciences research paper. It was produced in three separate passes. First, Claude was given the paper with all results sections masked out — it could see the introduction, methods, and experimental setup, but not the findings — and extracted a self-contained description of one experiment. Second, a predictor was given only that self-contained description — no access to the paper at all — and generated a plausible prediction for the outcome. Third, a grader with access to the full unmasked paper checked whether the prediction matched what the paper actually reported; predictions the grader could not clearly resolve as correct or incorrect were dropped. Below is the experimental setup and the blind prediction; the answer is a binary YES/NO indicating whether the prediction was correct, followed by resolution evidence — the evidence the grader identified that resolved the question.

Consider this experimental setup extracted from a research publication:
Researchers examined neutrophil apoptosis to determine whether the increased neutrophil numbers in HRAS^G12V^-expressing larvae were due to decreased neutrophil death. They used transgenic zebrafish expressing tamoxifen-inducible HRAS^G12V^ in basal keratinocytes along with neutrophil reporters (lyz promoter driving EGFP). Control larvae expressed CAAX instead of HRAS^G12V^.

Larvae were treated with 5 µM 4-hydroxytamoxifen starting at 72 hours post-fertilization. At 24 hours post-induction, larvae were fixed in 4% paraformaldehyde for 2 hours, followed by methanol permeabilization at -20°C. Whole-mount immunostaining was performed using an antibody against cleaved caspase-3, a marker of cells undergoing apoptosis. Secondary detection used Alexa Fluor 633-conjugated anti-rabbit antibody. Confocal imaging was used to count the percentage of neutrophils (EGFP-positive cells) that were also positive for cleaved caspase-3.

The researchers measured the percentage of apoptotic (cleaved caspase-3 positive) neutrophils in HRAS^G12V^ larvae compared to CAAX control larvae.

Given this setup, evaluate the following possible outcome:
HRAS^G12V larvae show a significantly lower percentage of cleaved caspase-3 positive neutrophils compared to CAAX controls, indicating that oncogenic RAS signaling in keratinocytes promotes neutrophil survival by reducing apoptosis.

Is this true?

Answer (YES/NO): NO